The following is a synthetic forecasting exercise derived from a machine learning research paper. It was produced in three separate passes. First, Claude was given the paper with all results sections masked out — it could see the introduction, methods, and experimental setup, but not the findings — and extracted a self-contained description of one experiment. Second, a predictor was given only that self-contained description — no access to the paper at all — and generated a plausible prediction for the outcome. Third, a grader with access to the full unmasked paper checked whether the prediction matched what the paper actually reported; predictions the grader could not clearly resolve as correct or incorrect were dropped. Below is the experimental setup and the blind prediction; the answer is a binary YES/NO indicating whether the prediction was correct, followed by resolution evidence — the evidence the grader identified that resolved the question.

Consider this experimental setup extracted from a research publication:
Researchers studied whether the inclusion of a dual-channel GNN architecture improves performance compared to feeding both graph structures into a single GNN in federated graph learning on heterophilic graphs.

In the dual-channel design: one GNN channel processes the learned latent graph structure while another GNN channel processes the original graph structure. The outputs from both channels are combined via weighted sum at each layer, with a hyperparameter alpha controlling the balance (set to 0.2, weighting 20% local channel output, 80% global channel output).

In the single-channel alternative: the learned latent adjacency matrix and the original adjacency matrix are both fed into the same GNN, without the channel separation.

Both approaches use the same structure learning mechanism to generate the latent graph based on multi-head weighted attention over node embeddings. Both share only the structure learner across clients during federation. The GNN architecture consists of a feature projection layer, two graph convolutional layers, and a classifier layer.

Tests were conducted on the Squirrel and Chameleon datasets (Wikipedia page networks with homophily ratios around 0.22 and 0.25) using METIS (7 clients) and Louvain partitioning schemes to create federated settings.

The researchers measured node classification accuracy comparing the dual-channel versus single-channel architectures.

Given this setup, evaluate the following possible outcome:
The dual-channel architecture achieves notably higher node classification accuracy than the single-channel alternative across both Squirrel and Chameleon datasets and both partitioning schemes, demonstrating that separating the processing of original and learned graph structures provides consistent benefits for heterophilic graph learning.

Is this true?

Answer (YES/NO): NO